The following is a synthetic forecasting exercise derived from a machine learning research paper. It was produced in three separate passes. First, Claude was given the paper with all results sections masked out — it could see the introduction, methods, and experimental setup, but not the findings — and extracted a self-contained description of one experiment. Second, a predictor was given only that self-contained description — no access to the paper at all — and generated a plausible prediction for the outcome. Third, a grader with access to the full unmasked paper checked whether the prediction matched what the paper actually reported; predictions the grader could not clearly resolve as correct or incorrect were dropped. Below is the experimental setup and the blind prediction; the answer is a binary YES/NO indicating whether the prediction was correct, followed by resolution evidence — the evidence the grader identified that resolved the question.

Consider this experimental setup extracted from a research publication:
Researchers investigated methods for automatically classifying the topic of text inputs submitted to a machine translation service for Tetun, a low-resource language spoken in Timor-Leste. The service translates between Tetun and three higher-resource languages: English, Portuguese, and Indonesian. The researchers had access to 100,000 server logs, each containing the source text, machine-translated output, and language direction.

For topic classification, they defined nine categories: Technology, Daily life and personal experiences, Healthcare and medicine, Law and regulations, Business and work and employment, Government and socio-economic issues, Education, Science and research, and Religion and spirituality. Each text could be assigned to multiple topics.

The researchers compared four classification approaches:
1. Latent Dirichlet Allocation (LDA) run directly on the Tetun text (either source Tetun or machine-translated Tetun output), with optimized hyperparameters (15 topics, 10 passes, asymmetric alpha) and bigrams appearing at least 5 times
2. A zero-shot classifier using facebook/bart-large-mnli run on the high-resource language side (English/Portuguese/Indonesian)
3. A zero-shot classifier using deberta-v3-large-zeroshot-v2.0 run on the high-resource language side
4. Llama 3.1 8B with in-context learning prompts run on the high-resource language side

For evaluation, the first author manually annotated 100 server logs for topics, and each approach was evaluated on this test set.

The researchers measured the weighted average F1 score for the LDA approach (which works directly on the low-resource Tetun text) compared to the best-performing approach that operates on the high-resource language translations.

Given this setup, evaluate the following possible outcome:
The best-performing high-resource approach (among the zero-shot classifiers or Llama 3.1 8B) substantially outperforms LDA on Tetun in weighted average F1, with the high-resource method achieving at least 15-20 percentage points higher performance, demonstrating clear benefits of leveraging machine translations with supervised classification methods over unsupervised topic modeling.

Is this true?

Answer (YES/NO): YES